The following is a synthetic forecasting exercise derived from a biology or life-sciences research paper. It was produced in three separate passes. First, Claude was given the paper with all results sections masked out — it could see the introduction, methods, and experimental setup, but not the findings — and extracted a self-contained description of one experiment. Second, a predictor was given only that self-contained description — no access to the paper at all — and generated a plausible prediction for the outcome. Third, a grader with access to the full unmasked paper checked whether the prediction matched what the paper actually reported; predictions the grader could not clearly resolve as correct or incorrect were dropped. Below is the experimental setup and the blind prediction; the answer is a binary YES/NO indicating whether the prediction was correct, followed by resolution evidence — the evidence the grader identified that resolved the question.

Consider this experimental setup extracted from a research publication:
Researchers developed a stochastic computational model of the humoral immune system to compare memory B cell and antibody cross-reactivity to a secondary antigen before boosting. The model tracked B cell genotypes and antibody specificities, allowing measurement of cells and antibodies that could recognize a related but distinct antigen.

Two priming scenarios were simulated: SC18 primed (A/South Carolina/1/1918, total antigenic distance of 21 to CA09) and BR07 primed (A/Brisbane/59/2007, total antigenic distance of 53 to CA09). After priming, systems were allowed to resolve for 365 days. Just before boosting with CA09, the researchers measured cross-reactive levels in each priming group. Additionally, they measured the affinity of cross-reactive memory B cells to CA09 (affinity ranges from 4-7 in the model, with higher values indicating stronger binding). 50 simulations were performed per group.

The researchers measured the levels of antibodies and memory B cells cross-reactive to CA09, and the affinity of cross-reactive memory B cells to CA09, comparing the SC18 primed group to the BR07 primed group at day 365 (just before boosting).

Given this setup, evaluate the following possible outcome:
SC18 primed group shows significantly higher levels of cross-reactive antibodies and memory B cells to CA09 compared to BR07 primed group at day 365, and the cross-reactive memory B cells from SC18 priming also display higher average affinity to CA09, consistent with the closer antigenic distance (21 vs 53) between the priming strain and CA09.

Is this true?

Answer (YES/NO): YES